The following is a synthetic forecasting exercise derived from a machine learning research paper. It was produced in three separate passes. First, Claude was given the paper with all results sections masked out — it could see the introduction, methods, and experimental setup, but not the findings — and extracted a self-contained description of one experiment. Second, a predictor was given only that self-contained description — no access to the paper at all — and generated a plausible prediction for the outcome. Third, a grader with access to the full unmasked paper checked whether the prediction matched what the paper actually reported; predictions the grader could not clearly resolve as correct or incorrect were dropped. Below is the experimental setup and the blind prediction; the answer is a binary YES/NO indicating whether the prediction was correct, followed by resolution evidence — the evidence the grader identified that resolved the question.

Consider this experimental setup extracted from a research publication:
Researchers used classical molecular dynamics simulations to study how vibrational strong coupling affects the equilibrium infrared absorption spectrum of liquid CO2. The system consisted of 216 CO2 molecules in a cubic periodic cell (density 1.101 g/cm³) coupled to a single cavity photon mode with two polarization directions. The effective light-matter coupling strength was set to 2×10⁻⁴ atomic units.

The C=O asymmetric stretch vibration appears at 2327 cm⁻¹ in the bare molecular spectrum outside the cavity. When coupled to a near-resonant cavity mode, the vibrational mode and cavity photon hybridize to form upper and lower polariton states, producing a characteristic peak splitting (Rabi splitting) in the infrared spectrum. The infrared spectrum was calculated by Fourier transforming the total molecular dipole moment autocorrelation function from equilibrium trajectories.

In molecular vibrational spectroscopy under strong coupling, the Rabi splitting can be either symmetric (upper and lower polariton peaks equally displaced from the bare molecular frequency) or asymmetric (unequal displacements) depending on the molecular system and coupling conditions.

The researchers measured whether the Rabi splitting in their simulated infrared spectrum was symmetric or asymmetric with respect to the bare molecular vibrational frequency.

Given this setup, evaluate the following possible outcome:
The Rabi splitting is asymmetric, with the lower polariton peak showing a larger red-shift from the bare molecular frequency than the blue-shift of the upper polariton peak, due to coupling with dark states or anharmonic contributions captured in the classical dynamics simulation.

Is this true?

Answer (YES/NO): NO